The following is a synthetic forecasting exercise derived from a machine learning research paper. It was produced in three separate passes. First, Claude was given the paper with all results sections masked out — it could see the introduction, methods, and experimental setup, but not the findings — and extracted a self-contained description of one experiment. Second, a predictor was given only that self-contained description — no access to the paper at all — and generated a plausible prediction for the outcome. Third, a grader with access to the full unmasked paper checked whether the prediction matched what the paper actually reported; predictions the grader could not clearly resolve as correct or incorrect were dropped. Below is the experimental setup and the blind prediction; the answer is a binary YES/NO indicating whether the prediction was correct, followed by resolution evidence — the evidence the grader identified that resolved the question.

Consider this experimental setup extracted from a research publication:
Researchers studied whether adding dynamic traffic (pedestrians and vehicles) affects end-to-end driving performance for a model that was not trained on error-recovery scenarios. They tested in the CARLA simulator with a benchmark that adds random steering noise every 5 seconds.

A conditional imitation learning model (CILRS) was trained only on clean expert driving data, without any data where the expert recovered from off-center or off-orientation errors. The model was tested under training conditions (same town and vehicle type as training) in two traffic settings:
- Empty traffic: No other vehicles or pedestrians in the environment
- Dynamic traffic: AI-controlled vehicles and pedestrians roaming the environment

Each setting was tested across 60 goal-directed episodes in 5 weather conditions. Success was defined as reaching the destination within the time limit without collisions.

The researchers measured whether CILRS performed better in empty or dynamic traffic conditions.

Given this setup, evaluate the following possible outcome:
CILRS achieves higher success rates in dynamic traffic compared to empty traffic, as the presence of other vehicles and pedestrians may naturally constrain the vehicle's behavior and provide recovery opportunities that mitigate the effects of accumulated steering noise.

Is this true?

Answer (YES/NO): YES